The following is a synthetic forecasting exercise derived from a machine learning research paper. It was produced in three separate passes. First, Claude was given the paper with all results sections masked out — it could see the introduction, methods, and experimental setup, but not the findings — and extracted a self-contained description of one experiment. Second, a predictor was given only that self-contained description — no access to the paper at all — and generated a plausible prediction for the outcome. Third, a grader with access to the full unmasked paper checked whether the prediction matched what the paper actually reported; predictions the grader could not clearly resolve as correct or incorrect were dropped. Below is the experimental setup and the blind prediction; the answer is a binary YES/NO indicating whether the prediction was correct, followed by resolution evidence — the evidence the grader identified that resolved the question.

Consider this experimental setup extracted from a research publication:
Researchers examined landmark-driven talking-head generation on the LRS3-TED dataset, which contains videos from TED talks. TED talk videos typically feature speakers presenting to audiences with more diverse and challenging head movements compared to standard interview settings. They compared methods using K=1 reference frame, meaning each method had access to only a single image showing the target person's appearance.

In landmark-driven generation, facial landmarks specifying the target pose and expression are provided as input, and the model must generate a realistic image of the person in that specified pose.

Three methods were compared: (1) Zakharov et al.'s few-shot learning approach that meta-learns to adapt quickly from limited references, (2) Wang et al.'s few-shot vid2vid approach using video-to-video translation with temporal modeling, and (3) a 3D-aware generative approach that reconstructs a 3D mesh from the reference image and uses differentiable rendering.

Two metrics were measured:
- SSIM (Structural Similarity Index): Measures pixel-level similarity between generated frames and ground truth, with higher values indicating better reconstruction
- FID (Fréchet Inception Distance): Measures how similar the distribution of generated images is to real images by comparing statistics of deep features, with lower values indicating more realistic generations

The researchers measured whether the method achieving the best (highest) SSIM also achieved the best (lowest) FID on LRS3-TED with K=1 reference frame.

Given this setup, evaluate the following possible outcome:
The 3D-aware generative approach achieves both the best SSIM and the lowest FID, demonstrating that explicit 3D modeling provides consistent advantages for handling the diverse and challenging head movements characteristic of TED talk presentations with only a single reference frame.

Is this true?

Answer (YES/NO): NO